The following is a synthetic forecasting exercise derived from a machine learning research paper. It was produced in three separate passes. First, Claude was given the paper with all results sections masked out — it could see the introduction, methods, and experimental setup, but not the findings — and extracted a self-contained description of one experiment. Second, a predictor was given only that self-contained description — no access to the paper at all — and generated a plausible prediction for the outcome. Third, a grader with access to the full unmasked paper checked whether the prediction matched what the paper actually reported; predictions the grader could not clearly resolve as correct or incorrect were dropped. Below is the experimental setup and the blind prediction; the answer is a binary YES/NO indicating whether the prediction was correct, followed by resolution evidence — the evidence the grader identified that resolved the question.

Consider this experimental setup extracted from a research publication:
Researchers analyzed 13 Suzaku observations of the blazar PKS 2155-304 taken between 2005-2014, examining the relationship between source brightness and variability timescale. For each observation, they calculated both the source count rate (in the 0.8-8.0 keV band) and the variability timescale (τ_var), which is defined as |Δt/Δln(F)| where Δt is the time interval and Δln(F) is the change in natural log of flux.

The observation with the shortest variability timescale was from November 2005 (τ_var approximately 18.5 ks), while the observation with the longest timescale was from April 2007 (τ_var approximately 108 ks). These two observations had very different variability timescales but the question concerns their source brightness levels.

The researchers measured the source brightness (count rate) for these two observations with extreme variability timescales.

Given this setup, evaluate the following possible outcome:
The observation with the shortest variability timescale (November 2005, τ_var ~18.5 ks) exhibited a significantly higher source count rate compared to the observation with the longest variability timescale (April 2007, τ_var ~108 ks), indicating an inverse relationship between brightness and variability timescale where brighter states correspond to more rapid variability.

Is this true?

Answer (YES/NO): NO